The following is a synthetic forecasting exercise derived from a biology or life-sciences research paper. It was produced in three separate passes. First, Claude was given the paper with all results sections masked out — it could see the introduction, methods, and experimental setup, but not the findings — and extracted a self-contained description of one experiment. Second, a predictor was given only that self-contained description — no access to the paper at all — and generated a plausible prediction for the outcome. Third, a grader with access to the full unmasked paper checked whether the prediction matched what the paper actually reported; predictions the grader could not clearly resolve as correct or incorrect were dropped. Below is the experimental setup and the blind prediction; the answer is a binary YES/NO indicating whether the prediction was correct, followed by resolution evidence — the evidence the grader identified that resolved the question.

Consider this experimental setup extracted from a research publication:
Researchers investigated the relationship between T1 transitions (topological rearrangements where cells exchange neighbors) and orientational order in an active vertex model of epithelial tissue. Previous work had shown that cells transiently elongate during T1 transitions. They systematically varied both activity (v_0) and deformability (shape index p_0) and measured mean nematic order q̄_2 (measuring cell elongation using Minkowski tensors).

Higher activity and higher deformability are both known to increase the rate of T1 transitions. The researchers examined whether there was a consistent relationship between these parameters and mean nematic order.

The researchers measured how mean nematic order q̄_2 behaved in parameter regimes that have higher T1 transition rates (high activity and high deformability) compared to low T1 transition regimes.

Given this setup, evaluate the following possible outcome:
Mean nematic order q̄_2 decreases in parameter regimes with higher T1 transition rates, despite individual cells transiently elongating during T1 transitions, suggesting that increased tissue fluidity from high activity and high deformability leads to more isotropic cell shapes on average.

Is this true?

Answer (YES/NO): NO